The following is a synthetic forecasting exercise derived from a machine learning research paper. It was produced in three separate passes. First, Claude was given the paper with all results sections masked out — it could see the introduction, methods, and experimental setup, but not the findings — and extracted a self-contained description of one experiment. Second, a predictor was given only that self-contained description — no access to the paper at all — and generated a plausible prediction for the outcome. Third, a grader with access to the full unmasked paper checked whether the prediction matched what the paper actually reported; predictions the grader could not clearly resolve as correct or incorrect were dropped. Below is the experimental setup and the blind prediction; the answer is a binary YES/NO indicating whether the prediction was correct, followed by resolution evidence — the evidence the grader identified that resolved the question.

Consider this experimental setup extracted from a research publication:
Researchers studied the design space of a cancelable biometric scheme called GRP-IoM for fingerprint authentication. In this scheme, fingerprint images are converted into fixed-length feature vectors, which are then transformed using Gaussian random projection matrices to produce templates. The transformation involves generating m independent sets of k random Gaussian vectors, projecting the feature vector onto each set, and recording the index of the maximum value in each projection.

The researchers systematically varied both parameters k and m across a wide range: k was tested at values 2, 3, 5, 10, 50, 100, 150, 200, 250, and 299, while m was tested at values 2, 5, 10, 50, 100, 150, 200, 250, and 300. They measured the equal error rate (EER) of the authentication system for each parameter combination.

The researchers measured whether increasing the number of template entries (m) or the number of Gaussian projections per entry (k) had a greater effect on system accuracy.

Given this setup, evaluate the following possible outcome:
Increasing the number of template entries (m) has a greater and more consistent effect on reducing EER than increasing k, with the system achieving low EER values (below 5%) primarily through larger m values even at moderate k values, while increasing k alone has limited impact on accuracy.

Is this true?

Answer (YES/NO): YES